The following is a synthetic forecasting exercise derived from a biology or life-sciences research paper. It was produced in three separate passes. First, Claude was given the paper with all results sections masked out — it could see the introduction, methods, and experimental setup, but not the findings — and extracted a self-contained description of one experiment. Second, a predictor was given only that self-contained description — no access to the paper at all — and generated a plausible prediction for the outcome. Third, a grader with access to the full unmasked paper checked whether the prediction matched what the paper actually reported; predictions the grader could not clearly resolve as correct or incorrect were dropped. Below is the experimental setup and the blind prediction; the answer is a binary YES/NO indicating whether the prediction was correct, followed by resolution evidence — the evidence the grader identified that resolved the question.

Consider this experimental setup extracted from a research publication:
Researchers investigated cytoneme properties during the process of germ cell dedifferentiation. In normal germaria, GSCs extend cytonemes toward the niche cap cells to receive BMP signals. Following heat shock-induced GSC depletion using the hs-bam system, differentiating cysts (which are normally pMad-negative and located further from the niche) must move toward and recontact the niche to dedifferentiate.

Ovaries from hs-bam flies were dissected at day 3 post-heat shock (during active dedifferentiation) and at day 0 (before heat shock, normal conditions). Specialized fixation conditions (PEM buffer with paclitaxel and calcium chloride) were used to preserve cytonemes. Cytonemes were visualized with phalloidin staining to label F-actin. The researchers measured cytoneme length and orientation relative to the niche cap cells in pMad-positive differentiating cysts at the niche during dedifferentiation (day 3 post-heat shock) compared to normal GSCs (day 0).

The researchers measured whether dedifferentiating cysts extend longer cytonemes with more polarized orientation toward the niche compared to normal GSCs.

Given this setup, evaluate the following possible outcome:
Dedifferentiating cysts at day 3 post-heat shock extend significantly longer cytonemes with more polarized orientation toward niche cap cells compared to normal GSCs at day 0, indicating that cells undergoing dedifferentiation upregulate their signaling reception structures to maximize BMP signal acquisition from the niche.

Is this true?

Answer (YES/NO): NO